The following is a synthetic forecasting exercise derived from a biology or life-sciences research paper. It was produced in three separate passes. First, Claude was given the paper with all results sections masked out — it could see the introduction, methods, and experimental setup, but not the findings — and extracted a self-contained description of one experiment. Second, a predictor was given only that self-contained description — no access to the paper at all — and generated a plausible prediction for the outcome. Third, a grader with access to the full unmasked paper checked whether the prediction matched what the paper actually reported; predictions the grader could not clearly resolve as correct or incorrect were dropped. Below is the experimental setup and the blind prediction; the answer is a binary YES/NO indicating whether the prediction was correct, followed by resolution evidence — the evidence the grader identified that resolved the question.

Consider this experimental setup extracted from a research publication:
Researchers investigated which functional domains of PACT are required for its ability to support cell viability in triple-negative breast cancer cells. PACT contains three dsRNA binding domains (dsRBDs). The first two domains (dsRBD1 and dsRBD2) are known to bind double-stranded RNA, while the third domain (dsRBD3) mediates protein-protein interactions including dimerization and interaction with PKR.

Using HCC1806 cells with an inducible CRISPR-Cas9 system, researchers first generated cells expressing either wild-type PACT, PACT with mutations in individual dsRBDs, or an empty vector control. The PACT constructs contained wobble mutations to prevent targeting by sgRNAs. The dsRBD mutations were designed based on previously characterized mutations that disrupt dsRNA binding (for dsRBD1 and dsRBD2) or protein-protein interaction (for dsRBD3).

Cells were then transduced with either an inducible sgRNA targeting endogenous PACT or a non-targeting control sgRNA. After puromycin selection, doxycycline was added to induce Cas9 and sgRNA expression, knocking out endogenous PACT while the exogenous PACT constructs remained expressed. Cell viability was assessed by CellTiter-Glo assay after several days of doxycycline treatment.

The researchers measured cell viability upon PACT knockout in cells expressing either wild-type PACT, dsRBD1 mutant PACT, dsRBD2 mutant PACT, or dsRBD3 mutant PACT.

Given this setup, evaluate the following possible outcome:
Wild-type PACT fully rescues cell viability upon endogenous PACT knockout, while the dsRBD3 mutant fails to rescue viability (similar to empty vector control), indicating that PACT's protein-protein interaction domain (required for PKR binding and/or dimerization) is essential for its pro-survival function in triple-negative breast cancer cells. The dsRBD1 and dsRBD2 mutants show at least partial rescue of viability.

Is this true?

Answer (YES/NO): NO